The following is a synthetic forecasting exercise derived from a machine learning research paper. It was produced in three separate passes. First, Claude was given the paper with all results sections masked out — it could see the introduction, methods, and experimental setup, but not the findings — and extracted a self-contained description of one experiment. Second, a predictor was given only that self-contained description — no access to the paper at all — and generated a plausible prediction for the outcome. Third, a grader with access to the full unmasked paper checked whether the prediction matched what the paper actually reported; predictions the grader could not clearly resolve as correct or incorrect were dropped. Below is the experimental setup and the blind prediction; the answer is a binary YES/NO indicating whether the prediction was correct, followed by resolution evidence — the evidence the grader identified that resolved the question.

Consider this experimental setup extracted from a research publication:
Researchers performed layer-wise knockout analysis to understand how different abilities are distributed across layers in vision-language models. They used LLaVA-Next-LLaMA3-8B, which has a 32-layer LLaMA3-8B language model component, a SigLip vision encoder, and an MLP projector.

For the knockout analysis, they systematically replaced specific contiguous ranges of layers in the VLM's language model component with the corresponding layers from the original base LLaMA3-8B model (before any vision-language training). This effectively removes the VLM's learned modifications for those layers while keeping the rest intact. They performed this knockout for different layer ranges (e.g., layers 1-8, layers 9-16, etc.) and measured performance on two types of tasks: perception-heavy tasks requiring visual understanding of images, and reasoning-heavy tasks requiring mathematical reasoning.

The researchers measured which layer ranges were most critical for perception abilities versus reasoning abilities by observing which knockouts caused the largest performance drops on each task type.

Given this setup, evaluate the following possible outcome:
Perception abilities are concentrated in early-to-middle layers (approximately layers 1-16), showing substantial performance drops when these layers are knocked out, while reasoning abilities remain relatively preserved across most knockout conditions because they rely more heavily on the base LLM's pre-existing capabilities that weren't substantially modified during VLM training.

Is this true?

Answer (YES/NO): NO